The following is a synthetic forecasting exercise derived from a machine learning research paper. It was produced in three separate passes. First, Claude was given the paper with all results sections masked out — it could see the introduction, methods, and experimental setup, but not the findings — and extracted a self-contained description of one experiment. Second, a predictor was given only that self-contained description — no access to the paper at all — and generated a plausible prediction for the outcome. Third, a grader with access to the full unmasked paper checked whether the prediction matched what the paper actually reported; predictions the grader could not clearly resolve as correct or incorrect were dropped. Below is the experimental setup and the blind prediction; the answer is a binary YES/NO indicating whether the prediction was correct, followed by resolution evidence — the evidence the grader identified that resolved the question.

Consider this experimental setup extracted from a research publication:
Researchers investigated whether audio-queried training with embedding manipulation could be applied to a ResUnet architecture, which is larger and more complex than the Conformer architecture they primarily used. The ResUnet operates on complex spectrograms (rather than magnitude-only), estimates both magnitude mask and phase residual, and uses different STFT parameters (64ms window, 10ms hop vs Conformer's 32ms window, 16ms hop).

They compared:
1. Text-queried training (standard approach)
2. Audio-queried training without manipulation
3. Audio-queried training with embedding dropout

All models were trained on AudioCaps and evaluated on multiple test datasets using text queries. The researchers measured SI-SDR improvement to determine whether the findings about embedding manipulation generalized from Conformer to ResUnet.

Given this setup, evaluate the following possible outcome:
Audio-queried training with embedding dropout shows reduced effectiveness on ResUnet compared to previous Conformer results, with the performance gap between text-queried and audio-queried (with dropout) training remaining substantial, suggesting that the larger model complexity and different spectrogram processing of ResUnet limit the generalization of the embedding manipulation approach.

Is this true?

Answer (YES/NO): NO